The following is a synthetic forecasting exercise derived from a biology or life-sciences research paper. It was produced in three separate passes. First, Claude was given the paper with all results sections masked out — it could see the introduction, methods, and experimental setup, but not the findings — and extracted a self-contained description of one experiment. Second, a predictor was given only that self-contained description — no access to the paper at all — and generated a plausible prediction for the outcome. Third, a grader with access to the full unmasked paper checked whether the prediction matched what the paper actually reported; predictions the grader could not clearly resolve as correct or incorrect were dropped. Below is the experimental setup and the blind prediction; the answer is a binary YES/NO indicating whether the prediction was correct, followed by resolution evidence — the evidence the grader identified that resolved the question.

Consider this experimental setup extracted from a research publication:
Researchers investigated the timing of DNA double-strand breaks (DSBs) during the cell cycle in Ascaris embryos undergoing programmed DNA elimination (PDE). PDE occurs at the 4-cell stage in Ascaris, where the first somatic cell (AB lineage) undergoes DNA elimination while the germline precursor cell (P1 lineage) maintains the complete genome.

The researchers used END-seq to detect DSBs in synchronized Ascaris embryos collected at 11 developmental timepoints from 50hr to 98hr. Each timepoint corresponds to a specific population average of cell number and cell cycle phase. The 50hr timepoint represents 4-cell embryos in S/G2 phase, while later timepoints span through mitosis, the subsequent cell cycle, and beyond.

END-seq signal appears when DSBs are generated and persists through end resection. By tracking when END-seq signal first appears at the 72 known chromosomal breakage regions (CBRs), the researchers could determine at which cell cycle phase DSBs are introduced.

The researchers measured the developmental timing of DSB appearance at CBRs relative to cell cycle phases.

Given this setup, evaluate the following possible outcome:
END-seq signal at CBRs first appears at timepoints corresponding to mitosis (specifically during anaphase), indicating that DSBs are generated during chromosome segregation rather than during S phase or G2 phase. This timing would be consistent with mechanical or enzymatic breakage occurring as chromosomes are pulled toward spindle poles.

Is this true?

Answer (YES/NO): NO